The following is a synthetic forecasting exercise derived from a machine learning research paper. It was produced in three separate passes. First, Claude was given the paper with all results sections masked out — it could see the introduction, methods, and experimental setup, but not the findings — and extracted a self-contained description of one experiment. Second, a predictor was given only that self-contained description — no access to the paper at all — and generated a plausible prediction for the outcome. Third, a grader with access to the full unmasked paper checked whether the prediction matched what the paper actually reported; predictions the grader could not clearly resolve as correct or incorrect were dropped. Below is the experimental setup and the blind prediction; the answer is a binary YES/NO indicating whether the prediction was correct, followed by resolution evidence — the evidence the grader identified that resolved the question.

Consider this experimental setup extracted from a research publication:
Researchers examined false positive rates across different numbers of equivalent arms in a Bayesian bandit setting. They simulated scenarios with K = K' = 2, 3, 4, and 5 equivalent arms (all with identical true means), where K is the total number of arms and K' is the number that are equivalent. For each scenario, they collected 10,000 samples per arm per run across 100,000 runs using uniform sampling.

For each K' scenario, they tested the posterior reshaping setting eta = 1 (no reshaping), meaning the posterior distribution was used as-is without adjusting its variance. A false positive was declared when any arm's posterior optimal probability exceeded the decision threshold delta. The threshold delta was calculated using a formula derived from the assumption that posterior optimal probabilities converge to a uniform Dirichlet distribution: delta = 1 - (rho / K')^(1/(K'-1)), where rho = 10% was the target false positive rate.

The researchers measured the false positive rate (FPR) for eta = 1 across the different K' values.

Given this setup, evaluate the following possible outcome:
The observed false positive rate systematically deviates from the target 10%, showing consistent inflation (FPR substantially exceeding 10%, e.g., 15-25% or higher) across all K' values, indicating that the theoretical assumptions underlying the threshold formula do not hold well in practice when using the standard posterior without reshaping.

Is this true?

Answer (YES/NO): NO